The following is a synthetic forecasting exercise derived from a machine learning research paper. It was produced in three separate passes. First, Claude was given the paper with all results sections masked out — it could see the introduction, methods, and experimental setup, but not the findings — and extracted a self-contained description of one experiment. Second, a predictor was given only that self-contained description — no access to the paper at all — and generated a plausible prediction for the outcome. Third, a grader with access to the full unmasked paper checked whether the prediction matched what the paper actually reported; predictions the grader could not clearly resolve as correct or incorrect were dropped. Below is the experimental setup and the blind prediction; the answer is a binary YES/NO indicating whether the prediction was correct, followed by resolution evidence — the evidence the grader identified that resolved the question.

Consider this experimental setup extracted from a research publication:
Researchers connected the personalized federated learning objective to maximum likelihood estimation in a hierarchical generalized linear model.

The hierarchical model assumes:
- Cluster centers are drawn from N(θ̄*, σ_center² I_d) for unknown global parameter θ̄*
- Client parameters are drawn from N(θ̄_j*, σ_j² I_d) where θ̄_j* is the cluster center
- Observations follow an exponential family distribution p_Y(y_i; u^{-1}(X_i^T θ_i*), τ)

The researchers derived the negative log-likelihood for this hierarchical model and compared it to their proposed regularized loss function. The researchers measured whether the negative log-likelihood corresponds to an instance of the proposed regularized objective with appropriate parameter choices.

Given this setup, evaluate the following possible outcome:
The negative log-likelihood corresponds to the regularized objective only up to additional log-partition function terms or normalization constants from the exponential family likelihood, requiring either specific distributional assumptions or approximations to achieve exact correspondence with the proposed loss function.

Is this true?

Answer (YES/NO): NO